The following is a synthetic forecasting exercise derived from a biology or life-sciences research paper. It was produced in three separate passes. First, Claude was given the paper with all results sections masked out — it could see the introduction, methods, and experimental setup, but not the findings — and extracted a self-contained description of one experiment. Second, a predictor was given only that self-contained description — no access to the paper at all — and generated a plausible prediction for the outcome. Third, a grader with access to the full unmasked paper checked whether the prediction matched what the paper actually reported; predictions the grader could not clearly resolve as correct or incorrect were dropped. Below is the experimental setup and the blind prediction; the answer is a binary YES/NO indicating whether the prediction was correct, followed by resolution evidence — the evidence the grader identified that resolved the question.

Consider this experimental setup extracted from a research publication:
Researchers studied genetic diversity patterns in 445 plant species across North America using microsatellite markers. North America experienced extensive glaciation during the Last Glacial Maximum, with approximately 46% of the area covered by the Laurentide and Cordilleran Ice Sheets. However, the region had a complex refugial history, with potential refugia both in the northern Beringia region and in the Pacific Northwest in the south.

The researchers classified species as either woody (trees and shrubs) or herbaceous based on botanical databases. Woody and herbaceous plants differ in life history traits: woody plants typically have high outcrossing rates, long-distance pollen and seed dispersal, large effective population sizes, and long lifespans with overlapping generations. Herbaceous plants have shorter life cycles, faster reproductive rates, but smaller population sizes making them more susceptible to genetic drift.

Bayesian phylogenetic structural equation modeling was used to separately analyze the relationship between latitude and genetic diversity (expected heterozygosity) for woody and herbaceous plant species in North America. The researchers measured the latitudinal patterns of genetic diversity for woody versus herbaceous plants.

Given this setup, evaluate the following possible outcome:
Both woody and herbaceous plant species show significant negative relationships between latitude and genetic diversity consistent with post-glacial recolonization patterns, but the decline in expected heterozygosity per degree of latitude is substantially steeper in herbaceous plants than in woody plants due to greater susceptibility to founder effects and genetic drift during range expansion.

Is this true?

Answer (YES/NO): NO